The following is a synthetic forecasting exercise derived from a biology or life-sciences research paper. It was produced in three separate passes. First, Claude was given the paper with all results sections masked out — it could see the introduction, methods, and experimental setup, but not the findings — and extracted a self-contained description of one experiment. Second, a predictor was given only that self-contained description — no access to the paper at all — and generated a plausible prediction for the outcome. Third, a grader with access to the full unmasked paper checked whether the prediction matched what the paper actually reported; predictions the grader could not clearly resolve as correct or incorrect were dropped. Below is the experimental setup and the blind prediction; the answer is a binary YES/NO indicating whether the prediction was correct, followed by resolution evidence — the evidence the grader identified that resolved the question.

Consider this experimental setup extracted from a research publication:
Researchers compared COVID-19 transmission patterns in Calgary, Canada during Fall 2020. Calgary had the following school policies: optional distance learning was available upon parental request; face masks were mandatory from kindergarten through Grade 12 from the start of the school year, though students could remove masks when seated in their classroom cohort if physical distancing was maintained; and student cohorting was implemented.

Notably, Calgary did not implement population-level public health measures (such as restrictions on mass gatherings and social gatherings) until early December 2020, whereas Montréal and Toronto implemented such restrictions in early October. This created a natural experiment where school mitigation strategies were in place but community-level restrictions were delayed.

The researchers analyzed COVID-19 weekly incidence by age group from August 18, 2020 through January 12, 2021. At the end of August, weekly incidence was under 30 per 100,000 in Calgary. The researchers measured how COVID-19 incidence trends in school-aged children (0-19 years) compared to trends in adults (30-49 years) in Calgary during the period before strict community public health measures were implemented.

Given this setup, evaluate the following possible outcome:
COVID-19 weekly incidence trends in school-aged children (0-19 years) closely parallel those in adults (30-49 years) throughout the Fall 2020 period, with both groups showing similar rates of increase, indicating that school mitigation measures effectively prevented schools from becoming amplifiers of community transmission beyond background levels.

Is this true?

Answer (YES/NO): YES